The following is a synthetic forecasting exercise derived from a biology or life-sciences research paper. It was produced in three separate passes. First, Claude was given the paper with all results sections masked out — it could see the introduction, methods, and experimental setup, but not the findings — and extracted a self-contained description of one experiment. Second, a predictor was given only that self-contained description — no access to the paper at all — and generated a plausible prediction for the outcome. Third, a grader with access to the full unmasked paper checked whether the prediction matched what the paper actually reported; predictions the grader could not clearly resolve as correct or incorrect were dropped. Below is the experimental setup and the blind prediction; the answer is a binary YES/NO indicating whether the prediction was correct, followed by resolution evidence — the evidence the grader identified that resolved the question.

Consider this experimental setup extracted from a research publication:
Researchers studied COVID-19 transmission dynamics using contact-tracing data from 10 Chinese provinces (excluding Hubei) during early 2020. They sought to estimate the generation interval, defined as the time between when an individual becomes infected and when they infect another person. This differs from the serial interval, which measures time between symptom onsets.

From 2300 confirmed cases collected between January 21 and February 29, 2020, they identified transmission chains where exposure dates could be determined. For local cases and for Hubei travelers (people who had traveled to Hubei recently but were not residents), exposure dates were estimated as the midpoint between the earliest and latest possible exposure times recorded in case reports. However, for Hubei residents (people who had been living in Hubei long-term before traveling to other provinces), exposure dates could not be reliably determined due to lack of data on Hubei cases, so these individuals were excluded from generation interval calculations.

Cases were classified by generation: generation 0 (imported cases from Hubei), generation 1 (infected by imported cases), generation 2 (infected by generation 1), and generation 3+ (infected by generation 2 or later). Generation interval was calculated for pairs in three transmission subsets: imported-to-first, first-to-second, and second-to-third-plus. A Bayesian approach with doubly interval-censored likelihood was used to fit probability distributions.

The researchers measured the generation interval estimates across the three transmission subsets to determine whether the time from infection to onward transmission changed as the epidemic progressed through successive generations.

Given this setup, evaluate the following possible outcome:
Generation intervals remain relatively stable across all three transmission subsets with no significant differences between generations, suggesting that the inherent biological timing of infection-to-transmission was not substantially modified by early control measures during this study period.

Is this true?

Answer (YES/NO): NO